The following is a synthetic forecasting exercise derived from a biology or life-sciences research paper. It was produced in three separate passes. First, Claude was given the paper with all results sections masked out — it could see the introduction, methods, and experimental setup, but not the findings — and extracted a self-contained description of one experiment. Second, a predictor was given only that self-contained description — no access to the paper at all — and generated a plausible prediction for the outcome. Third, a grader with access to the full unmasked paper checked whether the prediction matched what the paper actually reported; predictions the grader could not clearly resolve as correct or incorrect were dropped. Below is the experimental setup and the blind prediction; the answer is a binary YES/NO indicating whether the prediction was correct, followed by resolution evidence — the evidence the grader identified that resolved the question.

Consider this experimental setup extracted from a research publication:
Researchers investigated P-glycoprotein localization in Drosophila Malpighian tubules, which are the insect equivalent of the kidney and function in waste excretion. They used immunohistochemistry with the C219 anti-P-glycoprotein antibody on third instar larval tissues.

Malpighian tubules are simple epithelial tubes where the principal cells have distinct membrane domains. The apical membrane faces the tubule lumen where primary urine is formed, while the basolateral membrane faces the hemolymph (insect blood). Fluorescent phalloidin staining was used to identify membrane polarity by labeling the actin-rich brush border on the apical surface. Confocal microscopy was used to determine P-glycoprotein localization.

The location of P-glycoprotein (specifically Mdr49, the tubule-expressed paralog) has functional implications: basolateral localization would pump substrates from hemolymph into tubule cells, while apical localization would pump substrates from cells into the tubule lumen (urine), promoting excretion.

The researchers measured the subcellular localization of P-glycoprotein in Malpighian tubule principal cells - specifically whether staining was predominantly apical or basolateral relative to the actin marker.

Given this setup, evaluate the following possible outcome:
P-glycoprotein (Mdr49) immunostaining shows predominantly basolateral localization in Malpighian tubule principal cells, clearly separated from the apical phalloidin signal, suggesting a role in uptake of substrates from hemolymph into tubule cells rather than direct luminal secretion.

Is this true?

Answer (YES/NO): NO